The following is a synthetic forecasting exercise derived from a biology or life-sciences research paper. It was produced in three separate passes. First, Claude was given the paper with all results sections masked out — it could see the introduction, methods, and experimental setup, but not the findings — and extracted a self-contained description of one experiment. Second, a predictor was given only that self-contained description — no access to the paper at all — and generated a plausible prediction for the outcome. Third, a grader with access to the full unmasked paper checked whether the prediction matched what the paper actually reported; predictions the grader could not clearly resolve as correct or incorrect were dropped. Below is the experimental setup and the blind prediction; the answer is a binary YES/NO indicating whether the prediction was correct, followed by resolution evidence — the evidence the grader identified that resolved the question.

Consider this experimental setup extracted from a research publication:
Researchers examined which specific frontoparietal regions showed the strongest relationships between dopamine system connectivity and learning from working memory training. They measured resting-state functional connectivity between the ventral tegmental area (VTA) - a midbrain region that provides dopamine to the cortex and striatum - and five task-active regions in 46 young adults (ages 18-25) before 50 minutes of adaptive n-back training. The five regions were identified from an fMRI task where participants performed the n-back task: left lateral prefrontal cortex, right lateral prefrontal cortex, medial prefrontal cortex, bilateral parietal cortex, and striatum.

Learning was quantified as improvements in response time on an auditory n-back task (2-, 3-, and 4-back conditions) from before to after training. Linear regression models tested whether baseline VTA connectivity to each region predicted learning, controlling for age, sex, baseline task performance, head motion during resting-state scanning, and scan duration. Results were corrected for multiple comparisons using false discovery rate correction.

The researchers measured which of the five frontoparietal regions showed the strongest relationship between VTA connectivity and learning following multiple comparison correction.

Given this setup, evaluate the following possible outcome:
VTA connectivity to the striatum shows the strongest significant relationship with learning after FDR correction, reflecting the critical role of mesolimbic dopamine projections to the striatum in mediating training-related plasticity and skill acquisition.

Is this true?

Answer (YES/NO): NO